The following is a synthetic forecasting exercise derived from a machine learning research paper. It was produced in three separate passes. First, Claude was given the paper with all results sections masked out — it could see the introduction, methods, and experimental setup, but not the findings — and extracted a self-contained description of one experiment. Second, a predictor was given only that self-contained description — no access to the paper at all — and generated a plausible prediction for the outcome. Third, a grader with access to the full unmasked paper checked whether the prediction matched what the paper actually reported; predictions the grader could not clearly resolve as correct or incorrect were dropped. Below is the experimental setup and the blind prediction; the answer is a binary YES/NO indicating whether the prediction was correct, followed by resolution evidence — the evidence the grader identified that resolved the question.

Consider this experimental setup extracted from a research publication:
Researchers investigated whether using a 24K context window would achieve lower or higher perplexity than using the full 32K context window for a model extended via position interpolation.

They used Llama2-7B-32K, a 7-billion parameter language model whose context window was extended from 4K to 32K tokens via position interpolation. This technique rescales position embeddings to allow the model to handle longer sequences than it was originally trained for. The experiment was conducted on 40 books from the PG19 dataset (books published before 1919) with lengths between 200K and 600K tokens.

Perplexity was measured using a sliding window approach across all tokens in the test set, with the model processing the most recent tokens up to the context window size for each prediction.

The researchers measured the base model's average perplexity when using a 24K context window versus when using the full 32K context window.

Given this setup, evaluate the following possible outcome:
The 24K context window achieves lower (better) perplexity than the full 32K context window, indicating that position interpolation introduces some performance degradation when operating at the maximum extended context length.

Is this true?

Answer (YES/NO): YES